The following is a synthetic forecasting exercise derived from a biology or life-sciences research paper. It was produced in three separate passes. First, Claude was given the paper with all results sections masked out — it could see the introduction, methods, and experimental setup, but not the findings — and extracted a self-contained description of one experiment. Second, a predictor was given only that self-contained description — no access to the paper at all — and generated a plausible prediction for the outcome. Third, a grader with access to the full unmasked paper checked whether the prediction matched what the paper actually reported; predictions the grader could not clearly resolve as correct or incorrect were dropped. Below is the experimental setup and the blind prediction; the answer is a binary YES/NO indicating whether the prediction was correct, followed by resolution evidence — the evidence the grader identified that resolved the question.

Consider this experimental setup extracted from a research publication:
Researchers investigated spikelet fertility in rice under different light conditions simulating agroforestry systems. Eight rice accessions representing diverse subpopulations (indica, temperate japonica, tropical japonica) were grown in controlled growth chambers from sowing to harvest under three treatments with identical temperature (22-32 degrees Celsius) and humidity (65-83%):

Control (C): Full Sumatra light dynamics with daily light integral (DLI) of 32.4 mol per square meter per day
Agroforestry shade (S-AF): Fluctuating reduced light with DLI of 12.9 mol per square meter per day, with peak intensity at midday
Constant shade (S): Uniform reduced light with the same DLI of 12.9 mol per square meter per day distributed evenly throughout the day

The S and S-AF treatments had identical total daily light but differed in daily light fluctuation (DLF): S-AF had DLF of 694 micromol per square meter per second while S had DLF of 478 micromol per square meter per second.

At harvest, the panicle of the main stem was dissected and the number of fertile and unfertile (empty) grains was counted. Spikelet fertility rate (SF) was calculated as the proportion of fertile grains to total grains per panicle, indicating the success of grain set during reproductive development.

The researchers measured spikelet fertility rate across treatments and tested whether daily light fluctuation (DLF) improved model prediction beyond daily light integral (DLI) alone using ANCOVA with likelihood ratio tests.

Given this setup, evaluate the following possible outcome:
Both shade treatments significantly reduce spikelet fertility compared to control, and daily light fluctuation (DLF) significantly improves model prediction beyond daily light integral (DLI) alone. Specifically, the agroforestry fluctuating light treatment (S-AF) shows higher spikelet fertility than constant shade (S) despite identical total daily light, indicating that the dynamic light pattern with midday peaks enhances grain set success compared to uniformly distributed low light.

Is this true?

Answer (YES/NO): NO